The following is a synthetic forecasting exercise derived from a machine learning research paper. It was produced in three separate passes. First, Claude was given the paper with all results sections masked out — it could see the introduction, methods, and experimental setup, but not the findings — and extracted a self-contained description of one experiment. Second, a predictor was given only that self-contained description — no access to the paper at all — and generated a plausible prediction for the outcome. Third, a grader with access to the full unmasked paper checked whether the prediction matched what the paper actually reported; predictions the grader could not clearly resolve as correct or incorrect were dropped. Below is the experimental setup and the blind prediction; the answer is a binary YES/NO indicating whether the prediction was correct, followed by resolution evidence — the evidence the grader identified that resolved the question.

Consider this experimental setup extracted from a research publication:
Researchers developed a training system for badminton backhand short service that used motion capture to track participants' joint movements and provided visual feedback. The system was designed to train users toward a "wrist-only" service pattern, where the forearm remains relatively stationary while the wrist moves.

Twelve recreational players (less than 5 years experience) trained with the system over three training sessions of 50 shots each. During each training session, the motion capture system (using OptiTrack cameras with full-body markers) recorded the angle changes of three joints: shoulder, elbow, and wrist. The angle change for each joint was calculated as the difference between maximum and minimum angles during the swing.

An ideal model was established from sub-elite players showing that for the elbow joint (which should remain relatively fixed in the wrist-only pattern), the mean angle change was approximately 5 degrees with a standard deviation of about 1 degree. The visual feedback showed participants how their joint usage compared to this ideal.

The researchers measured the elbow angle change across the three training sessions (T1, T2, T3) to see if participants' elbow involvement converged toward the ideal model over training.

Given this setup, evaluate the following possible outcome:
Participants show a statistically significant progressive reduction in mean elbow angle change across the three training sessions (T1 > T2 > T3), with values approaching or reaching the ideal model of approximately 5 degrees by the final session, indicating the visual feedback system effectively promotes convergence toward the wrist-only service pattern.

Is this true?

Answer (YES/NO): YES